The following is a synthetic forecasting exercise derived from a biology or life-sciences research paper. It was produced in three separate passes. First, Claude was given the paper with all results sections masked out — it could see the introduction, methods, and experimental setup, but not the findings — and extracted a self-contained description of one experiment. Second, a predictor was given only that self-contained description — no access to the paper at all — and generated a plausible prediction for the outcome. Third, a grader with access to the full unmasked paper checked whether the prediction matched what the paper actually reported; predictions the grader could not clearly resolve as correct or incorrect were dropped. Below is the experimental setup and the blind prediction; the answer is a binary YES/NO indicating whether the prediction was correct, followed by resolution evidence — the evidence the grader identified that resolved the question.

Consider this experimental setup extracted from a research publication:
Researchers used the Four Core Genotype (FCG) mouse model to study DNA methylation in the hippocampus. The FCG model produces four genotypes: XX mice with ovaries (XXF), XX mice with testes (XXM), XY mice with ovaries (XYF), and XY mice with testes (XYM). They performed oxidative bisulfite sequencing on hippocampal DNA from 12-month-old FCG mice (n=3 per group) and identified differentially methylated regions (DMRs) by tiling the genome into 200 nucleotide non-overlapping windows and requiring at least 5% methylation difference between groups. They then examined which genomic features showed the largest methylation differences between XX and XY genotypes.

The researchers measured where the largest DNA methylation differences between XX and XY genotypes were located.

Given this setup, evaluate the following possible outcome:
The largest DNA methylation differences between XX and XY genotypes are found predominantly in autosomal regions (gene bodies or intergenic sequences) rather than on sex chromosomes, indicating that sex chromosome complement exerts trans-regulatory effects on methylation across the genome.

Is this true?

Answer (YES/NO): NO